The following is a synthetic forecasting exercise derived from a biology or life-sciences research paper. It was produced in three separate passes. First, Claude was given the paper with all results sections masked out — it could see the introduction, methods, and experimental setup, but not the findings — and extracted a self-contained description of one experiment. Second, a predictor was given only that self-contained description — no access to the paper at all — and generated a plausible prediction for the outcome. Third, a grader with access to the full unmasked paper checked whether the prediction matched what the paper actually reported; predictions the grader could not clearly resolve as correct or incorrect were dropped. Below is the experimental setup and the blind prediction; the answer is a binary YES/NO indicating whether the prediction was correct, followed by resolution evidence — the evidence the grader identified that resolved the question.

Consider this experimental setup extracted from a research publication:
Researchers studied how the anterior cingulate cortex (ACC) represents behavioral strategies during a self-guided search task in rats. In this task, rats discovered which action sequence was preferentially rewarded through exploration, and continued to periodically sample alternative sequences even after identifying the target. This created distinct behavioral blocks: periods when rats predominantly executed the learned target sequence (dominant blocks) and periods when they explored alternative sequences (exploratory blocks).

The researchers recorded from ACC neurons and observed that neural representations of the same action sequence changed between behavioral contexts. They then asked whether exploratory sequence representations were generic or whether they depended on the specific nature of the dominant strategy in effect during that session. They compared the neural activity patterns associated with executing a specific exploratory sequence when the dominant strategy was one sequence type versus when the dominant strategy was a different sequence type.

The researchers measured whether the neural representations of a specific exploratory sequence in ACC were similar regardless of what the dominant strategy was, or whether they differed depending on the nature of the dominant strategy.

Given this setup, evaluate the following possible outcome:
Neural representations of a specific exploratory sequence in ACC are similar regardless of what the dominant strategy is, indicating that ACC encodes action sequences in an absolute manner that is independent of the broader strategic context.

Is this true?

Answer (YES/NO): NO